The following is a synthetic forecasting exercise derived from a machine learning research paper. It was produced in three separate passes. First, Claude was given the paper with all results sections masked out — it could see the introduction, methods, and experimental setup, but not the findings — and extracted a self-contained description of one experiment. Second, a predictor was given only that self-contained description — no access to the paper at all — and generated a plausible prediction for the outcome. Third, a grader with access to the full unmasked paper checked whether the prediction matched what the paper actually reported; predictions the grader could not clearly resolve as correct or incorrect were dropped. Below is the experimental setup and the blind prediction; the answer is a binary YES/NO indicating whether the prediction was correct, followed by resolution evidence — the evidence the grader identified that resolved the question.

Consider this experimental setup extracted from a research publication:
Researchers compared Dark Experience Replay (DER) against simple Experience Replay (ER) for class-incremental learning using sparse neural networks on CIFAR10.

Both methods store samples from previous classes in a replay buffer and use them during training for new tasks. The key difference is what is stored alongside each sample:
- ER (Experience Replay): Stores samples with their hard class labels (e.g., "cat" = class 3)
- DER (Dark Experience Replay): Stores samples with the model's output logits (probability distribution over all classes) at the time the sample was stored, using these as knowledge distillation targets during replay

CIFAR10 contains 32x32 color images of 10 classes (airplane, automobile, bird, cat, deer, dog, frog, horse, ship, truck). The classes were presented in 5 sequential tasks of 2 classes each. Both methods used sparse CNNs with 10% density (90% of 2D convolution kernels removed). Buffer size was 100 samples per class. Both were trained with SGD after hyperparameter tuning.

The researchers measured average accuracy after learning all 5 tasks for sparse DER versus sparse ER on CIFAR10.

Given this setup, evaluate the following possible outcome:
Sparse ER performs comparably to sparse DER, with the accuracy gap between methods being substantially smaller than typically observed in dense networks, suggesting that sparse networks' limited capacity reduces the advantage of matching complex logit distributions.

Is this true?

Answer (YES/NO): NO